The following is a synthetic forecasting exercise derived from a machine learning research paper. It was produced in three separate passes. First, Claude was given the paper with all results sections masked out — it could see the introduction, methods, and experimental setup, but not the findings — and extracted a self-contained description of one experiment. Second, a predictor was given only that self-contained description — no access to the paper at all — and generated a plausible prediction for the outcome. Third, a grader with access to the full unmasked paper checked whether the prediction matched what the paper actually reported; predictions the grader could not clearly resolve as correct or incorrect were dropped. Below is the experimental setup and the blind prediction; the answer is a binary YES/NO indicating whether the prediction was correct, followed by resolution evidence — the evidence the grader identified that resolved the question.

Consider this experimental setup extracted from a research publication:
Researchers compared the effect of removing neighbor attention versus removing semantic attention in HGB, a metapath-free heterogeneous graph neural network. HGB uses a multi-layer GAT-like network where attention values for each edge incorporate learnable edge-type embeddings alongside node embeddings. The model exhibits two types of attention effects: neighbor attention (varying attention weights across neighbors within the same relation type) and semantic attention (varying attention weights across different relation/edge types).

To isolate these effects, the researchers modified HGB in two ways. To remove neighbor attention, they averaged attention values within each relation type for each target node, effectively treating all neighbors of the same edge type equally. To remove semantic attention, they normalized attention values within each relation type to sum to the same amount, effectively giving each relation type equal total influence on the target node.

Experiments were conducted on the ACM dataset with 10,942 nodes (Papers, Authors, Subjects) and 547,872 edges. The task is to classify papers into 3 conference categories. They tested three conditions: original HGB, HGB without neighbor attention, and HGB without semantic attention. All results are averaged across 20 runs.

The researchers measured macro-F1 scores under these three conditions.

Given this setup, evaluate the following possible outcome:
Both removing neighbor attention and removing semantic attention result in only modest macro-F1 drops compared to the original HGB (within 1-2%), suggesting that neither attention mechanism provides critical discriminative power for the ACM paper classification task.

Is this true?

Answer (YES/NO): NO